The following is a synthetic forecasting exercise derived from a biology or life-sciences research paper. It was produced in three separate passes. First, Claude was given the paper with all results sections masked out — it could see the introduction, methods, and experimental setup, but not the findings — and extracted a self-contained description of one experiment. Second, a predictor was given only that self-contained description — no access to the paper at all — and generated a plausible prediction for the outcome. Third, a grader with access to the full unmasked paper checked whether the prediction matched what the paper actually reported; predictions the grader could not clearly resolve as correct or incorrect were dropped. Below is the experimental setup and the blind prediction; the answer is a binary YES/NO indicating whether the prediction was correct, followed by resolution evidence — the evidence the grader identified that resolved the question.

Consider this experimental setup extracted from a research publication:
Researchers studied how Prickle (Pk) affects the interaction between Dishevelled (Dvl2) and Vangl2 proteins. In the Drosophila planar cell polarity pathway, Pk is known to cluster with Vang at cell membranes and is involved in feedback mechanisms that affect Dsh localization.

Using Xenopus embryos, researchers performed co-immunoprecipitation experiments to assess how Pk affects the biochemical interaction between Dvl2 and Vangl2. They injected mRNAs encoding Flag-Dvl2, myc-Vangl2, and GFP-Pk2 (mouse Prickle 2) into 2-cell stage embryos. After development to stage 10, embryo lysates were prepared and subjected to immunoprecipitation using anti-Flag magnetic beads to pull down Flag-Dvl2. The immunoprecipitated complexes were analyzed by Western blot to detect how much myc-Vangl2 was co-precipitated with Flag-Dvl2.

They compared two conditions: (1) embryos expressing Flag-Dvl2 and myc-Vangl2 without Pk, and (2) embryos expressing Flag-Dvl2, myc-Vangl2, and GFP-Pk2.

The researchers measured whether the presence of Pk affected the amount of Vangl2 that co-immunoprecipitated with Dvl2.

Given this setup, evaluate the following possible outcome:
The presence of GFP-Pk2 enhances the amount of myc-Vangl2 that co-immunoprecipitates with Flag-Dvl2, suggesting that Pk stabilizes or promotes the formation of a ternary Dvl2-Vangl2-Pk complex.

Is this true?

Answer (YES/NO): NO